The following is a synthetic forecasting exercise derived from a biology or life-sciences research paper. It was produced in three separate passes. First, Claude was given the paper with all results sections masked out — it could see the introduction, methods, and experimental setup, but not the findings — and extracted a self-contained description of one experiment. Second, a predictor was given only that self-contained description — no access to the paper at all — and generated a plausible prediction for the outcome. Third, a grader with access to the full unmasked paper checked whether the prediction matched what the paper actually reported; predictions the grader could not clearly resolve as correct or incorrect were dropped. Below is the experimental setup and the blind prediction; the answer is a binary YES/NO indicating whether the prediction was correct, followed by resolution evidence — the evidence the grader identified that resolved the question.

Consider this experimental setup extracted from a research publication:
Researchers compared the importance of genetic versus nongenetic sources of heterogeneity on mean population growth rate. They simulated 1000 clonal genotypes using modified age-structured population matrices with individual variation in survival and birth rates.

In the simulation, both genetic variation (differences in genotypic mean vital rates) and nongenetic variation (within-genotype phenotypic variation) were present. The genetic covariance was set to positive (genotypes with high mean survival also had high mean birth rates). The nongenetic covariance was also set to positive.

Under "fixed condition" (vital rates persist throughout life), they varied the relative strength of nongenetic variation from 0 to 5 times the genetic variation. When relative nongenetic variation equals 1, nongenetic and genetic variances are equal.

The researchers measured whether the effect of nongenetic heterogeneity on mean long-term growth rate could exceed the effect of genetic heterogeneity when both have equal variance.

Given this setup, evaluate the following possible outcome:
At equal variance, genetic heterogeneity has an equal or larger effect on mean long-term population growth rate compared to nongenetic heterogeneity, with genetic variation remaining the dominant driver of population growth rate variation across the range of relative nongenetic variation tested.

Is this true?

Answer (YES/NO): NO